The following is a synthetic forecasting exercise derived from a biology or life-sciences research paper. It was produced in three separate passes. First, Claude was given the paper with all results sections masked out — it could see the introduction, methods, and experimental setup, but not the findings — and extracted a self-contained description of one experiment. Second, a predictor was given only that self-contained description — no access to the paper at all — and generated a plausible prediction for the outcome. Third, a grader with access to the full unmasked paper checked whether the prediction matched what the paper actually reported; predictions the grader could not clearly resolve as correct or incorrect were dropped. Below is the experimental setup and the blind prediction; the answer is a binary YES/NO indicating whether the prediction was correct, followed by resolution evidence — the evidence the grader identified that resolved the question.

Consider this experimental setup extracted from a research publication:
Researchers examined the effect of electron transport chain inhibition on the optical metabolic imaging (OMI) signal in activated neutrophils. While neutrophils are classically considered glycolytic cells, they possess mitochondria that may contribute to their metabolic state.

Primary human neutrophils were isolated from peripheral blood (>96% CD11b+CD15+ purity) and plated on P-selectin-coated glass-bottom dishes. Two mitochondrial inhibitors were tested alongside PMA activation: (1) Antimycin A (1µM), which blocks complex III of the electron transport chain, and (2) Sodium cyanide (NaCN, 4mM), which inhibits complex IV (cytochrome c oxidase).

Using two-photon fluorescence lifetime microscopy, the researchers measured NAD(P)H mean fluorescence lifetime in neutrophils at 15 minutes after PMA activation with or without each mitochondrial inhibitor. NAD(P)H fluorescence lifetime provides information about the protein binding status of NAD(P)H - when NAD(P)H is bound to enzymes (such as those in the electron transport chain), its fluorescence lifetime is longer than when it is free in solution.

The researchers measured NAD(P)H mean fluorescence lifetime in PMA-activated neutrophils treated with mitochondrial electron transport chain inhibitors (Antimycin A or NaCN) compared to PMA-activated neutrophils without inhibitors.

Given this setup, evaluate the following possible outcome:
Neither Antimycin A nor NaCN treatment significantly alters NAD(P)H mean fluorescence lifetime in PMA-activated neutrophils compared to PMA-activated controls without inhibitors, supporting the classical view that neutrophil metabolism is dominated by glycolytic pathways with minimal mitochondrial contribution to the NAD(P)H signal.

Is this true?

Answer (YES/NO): NO